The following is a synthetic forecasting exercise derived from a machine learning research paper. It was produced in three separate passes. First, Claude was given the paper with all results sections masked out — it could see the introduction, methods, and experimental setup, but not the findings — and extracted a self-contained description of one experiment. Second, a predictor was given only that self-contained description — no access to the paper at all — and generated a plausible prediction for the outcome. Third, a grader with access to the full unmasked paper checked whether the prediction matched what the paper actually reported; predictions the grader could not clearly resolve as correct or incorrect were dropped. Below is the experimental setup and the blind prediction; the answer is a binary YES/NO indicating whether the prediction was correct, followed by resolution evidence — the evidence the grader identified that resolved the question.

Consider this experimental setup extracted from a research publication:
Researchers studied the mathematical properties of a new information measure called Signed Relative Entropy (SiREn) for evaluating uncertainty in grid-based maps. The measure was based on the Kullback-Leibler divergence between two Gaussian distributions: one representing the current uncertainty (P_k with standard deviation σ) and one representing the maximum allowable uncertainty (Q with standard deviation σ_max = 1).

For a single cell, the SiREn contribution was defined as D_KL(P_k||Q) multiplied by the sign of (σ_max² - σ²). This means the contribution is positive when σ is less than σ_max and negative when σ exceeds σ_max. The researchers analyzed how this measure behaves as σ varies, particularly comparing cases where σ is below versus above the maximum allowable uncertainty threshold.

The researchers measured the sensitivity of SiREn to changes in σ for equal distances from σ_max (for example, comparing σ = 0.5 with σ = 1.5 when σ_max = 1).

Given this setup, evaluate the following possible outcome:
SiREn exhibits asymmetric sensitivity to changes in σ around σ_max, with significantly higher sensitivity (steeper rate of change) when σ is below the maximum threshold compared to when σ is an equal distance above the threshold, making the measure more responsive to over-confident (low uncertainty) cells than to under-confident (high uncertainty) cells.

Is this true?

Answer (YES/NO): YES